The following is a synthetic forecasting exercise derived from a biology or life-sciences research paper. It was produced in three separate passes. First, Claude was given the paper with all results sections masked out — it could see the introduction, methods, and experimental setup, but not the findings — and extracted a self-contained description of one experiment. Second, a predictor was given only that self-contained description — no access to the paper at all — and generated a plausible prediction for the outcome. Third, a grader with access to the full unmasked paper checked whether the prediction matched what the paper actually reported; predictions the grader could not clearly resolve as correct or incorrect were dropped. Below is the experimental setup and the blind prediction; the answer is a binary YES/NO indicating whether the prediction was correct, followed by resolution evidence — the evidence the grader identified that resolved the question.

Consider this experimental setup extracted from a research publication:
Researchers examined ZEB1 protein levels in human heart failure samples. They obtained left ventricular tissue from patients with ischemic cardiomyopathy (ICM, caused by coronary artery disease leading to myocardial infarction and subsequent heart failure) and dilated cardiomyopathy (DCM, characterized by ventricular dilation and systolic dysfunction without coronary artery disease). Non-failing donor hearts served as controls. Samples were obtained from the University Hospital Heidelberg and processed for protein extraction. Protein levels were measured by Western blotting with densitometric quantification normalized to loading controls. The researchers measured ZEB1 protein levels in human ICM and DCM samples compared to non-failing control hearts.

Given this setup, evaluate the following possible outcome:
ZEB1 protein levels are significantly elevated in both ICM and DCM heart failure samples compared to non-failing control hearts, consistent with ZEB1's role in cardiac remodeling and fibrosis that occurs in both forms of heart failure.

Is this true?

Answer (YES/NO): NO